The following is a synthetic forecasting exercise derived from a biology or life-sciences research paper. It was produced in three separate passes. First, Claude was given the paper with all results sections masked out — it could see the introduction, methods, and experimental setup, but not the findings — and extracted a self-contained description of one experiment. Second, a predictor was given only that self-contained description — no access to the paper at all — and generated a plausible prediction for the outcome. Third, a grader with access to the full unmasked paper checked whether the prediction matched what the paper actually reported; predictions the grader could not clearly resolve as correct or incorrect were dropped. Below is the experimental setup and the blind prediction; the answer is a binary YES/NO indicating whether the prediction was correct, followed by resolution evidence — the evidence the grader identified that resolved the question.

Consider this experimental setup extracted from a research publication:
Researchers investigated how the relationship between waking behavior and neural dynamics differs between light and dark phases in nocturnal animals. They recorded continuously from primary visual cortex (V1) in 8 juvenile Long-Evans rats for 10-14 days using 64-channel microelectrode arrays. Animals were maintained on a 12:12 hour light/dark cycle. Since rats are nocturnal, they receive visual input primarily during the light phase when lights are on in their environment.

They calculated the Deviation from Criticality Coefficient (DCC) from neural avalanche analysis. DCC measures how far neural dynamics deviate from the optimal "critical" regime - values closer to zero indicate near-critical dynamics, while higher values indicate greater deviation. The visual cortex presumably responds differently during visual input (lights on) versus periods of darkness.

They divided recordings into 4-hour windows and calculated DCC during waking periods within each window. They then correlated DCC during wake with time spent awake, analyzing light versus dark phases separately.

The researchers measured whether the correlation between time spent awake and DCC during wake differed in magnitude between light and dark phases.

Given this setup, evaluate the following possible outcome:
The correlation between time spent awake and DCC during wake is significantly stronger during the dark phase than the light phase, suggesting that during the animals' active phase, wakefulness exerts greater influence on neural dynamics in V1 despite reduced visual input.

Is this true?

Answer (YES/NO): NO